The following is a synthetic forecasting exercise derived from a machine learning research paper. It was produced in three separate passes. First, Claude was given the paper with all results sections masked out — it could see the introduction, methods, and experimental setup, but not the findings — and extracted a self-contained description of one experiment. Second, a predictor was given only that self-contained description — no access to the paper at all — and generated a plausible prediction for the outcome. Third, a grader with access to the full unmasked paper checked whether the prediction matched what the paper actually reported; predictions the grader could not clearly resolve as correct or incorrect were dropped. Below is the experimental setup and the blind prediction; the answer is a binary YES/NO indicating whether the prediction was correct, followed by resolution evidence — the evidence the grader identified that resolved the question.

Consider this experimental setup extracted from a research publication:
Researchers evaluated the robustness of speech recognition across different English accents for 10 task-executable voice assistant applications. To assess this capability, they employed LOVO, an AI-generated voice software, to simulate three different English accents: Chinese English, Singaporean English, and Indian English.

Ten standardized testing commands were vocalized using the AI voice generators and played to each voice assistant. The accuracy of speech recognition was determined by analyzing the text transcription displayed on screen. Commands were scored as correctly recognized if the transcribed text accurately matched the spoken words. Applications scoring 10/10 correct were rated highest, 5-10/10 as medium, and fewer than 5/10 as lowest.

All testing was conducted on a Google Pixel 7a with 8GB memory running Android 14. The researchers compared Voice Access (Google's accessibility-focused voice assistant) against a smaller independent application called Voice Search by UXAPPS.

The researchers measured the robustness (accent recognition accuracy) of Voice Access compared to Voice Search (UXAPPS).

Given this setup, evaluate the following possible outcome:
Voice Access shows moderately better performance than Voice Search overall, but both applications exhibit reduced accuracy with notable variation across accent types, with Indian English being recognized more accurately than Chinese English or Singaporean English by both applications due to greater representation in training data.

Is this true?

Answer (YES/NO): NO